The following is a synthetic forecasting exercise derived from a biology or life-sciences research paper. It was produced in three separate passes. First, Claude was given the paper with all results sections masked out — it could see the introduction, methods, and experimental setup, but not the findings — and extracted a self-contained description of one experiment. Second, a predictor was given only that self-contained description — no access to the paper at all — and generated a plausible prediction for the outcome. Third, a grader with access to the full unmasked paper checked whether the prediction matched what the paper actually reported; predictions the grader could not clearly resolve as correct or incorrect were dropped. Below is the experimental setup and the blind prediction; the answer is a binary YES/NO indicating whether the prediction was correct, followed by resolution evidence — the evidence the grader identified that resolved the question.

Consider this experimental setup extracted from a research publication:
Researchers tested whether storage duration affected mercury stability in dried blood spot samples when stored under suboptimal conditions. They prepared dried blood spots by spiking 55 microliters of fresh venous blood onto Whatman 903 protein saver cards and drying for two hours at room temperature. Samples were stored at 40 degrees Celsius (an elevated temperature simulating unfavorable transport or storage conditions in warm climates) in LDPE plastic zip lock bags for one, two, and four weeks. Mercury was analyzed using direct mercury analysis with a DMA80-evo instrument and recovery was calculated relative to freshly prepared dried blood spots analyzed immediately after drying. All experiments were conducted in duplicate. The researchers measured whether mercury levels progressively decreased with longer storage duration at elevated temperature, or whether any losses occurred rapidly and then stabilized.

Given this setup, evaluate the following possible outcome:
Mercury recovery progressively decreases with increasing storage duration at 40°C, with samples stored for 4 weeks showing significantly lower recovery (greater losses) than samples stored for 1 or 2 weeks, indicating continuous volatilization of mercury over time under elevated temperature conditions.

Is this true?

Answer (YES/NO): NO